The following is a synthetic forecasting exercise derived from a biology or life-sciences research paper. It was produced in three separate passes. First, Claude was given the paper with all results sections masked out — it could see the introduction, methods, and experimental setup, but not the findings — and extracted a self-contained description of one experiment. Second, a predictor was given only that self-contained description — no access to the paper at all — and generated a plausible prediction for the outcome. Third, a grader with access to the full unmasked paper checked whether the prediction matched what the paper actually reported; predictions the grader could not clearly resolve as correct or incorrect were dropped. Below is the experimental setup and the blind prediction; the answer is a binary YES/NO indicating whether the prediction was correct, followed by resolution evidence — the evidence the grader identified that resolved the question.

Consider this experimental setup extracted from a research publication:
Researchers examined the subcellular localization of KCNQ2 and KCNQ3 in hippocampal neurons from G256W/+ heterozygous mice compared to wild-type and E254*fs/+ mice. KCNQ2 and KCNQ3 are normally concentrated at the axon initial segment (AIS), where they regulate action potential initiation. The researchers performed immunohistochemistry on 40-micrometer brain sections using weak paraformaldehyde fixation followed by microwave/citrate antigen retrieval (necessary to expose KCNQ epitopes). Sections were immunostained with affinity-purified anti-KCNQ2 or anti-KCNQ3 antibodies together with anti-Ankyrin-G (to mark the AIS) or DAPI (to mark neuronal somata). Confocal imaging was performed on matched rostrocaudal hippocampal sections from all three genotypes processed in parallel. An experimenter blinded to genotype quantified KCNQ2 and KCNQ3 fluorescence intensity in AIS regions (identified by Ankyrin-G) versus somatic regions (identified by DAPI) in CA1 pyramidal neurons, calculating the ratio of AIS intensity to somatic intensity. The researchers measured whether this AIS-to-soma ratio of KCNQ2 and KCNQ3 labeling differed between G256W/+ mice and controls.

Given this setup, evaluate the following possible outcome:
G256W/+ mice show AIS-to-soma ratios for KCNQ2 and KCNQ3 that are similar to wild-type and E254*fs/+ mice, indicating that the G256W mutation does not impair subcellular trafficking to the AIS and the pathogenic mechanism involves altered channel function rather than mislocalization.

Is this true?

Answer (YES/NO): NO